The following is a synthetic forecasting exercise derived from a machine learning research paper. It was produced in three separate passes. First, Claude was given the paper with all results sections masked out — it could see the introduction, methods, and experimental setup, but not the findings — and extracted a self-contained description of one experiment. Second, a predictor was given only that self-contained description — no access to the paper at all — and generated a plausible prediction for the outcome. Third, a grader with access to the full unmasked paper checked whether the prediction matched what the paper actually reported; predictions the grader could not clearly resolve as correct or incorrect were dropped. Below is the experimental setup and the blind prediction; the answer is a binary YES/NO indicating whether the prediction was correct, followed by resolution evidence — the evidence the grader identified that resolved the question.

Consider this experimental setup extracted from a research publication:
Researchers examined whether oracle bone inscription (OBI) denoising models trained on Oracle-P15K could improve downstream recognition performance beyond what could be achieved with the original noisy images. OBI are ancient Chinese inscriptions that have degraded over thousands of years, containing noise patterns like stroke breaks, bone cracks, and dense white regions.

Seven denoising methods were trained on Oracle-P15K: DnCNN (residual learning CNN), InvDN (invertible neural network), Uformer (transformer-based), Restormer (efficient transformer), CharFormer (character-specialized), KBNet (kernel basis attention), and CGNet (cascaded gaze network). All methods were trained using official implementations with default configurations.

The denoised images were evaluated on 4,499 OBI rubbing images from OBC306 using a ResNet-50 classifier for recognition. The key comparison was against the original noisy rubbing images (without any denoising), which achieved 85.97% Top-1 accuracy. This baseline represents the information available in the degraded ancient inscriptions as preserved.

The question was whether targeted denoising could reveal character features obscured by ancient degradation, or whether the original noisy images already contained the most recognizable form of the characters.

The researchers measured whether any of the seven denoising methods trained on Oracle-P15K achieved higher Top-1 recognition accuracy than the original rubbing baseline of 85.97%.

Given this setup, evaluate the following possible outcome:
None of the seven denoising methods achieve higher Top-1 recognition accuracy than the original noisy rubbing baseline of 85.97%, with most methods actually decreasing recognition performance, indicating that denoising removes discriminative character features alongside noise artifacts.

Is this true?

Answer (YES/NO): NO